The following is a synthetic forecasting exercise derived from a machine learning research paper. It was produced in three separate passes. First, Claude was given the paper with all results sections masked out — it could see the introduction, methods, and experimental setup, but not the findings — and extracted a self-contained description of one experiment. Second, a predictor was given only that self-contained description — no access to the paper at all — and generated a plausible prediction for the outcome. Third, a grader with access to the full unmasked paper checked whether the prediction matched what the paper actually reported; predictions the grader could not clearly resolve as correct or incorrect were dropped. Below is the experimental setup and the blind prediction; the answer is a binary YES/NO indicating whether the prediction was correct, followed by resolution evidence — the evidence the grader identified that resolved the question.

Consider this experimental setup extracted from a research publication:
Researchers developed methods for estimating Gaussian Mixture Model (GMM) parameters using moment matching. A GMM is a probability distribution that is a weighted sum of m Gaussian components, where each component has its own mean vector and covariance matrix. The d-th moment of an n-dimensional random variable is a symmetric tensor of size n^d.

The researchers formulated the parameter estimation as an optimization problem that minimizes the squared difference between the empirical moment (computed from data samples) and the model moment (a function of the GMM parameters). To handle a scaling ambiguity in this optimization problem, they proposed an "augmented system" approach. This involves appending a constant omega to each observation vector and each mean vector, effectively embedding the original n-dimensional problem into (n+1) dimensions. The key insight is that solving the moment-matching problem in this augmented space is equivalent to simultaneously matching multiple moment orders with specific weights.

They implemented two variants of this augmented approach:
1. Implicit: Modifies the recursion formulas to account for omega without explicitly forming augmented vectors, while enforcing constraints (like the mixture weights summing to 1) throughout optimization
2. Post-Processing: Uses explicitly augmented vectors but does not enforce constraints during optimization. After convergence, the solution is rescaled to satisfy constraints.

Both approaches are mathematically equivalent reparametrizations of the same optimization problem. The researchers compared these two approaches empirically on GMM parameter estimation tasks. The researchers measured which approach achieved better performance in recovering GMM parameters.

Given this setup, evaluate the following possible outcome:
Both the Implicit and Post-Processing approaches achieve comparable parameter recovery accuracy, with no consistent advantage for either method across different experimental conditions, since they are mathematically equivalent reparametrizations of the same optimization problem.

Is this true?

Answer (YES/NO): NO